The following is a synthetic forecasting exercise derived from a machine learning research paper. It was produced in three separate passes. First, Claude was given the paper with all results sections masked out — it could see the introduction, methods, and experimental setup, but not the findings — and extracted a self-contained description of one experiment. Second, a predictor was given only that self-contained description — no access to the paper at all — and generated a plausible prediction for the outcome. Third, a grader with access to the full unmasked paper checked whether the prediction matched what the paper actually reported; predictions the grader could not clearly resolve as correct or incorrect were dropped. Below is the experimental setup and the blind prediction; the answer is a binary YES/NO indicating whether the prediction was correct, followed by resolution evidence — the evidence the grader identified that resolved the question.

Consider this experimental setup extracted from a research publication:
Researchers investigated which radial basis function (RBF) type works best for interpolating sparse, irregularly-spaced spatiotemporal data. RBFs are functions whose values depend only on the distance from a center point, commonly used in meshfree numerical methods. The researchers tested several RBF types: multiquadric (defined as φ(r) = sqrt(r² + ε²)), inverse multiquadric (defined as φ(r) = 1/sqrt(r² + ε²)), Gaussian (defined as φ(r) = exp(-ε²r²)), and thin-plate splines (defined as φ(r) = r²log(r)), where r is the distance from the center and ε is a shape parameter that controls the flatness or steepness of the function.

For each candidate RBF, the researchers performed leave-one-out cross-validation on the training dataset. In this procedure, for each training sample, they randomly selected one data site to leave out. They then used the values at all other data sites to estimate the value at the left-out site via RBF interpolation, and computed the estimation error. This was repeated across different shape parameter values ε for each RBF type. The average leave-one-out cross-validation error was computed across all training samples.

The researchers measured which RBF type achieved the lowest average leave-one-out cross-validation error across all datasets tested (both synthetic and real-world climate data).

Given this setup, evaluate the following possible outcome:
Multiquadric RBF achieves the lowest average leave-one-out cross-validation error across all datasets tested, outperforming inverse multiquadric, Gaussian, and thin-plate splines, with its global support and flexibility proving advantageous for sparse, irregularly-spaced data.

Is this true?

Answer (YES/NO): YES